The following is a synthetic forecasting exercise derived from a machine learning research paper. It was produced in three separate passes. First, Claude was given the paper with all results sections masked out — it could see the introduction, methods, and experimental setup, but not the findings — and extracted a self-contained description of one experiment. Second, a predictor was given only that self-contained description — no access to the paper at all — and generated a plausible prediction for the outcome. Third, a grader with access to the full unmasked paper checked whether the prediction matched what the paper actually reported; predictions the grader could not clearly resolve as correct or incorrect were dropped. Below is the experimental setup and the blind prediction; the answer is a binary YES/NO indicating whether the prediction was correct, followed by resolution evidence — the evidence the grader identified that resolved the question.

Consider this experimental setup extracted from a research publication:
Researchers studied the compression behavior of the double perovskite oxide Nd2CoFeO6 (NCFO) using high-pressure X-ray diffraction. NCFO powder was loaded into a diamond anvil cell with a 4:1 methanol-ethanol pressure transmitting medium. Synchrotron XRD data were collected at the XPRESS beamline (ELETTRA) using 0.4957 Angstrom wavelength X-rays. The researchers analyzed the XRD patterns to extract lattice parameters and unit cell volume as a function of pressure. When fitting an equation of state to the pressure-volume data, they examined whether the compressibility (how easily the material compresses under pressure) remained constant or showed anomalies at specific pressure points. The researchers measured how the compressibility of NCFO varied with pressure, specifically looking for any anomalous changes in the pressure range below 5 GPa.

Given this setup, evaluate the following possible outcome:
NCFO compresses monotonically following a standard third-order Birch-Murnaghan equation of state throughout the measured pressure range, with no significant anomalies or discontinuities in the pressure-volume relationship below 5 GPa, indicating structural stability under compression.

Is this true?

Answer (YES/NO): NO